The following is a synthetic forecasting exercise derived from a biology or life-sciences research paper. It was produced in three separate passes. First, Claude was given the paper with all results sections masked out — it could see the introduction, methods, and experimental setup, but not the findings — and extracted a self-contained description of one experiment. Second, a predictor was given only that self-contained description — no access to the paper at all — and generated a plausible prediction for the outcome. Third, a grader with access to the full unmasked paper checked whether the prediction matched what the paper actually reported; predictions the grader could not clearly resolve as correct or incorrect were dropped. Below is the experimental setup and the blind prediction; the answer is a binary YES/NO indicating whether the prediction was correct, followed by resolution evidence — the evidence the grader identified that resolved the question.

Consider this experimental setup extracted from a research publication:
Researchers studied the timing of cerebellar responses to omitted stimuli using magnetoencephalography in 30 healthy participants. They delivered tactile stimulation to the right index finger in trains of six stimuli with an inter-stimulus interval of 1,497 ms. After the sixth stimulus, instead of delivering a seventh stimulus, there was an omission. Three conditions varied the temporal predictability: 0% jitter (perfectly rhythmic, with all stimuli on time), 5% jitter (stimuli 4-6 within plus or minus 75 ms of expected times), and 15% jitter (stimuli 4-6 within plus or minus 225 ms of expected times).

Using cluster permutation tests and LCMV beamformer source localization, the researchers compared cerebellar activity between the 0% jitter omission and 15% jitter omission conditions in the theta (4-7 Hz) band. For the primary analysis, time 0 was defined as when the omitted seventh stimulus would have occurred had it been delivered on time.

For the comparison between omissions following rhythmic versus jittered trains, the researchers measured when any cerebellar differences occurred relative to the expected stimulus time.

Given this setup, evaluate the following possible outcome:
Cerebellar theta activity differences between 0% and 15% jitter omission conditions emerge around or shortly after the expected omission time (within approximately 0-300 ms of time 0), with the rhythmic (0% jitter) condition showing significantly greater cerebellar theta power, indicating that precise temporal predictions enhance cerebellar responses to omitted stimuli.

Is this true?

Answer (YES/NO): NO